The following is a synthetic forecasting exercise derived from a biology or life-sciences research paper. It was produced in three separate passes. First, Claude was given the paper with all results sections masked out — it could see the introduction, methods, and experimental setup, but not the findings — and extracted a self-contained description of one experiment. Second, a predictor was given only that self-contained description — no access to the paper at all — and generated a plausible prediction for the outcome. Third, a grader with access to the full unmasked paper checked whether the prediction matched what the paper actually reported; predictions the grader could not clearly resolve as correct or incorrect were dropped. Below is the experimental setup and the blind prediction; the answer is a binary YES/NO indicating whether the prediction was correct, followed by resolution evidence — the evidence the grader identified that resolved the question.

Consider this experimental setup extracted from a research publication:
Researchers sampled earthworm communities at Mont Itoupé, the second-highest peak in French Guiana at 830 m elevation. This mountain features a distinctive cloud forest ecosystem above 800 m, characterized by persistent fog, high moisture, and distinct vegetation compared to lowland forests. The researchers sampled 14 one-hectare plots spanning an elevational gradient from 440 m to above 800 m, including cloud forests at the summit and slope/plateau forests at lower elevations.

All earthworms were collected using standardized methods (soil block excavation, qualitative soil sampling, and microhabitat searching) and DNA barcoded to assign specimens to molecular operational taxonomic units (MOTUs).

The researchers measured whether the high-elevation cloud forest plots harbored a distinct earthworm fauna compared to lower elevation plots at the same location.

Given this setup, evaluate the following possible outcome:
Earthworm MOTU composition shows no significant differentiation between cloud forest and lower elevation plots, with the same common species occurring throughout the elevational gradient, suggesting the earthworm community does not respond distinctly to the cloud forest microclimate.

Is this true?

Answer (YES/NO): NO